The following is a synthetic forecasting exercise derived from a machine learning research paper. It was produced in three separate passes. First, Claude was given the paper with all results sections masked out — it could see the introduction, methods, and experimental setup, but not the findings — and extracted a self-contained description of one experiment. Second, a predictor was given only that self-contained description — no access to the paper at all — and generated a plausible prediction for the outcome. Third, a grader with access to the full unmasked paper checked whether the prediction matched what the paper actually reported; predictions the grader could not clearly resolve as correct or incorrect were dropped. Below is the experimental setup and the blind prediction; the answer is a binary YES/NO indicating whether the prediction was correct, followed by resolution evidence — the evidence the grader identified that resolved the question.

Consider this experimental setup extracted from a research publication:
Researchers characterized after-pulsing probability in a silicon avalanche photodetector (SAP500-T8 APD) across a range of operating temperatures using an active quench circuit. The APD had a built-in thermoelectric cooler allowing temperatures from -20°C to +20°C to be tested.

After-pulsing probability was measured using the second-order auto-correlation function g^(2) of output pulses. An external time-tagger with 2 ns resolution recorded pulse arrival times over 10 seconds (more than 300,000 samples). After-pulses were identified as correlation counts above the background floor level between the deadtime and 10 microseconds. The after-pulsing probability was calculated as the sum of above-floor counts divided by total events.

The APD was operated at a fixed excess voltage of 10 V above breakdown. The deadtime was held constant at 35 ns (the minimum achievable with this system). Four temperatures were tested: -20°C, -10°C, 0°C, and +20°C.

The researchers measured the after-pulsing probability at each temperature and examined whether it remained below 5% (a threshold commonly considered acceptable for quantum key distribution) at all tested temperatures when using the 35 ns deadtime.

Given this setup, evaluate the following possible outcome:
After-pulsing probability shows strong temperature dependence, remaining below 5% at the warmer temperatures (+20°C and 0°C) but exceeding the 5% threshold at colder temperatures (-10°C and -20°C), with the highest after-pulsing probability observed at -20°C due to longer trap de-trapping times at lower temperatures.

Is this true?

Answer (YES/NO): NO